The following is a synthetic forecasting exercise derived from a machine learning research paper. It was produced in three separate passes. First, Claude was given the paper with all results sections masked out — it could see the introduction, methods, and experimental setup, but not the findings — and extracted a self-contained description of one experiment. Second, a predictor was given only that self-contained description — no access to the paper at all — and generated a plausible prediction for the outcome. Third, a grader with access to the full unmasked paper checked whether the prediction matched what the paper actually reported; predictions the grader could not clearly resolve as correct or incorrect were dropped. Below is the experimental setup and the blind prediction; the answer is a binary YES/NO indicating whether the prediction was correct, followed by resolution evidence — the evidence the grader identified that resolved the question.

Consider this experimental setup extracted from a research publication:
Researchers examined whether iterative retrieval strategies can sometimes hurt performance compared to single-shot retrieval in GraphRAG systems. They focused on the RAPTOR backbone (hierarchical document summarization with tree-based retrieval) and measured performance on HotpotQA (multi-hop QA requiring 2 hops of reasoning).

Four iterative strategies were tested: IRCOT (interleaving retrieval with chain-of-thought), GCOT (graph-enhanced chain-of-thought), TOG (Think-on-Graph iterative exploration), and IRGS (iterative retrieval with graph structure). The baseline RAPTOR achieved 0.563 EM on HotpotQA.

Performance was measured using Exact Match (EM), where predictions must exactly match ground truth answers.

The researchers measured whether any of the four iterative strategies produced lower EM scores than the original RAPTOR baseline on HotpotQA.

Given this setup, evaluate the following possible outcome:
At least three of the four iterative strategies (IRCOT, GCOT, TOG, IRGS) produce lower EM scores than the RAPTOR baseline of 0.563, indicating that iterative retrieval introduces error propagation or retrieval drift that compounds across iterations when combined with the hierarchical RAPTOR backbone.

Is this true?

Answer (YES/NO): NO